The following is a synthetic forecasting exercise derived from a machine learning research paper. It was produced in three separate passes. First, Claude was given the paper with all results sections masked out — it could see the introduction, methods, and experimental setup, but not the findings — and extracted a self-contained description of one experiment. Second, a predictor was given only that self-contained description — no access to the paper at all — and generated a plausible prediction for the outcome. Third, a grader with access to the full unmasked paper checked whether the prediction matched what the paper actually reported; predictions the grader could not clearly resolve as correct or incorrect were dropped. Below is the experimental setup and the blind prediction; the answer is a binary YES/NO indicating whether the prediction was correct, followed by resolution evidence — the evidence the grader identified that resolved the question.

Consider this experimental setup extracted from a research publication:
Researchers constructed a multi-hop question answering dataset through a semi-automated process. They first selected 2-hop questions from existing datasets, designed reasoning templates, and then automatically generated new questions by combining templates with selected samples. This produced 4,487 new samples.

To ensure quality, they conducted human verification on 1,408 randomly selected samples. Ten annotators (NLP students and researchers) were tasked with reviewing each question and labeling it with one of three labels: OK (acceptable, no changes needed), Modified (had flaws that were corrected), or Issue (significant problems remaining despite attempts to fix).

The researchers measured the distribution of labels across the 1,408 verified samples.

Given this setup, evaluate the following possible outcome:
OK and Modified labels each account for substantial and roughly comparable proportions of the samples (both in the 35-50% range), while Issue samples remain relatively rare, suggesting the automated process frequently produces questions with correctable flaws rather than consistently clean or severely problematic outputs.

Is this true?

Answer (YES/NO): NO